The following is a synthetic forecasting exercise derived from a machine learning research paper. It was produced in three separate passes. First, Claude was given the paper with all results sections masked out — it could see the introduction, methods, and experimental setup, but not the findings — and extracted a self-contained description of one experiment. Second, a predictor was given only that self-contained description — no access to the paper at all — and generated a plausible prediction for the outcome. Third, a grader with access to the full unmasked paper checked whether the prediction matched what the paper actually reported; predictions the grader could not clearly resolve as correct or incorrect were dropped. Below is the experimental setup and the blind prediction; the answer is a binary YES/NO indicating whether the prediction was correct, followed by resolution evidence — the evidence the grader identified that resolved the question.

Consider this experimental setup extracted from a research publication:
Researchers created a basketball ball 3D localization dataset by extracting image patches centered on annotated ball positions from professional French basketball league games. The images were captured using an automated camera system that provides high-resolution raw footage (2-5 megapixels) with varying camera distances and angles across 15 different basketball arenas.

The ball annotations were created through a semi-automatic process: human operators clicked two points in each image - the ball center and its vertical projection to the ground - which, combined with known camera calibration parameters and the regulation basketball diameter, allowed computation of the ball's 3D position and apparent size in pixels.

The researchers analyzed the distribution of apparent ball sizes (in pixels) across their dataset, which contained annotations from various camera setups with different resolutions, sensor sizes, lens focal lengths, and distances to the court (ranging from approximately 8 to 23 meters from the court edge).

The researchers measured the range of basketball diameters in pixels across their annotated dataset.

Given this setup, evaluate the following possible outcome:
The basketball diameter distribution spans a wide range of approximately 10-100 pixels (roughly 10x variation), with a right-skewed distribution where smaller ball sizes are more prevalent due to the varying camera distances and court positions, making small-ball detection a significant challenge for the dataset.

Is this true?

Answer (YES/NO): NO